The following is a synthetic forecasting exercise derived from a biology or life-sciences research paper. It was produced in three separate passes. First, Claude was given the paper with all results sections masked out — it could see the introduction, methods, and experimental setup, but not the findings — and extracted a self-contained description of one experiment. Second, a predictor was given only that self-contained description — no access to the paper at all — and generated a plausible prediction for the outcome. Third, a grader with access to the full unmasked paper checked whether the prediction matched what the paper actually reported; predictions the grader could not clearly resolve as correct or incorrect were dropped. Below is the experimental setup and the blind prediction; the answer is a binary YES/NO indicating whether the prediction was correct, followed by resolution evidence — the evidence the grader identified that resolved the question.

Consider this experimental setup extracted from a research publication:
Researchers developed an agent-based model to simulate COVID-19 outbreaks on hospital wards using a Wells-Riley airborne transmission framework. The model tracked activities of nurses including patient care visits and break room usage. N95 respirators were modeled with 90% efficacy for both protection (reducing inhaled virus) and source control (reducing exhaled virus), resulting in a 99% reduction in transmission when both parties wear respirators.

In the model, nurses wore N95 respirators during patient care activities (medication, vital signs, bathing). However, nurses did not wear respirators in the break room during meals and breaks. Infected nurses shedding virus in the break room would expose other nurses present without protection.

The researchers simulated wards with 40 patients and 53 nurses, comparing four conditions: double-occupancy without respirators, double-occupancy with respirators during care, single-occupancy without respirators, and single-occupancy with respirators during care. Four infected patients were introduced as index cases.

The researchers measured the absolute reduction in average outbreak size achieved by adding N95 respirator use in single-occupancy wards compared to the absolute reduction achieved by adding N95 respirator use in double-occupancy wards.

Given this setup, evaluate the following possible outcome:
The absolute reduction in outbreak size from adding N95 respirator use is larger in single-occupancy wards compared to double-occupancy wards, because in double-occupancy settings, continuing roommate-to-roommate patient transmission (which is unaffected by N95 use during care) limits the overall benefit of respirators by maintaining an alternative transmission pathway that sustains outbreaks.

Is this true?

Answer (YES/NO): NO